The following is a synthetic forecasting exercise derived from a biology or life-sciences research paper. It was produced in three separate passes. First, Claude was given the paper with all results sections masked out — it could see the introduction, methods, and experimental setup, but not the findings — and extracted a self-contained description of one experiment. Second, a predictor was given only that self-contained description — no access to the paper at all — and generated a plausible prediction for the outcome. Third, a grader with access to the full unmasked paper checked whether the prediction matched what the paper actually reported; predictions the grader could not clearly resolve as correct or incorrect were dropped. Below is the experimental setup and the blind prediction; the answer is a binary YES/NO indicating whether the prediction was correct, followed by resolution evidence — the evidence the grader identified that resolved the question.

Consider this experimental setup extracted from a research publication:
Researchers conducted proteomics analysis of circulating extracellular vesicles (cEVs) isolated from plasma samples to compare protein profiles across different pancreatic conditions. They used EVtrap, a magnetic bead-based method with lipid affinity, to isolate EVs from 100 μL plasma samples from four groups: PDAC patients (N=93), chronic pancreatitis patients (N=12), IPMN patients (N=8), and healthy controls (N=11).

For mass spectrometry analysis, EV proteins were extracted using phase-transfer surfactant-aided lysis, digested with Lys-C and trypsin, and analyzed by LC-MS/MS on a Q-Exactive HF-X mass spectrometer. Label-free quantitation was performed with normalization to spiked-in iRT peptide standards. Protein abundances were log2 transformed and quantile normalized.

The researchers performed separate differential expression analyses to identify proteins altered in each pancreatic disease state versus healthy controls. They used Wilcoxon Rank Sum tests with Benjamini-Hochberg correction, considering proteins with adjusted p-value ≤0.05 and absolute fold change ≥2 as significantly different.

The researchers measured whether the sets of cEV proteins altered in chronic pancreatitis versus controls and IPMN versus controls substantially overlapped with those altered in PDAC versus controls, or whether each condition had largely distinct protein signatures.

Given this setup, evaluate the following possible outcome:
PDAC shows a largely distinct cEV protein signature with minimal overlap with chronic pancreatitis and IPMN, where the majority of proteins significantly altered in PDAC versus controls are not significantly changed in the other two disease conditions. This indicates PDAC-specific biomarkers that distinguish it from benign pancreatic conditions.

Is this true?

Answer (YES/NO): NO